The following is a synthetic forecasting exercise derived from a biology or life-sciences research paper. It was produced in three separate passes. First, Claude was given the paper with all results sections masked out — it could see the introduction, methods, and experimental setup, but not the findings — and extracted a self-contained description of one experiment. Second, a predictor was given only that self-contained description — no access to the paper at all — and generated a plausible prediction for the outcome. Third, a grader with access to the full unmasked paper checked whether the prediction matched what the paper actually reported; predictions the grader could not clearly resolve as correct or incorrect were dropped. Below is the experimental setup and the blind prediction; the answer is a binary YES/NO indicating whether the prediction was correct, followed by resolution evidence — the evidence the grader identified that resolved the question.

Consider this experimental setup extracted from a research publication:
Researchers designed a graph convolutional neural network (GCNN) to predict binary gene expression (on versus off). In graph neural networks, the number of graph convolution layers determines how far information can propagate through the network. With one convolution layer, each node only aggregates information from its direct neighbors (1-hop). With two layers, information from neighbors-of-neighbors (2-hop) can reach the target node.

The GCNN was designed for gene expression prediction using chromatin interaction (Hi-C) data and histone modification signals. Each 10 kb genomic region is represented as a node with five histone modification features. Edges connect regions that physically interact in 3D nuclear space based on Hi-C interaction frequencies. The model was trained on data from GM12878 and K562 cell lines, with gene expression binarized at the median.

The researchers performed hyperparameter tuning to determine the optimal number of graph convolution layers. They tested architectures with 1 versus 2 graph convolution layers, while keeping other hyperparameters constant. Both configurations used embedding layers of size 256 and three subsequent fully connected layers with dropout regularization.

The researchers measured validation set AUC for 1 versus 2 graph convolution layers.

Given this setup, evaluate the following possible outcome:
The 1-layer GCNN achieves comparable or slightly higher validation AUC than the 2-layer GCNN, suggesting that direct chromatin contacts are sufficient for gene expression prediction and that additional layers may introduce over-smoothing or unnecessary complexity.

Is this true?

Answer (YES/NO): NO